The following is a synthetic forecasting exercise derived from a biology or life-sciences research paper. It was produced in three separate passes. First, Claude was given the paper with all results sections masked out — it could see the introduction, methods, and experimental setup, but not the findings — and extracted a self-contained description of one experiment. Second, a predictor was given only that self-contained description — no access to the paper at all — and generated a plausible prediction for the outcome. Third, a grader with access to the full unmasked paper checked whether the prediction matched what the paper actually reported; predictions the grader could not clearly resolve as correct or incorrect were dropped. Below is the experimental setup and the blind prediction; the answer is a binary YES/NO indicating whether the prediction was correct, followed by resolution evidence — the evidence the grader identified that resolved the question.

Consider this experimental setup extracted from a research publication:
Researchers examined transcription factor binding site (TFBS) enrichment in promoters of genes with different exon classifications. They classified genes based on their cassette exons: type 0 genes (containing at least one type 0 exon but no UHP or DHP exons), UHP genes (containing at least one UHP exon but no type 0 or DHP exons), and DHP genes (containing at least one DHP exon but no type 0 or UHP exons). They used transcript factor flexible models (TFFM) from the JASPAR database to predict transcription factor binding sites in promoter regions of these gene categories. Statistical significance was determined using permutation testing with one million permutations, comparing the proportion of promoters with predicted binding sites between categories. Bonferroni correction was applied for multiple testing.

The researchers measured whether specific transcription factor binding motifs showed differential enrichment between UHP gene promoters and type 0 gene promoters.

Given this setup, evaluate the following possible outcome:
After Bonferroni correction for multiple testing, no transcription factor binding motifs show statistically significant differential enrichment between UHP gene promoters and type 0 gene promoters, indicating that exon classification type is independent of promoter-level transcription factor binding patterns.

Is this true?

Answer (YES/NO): NO